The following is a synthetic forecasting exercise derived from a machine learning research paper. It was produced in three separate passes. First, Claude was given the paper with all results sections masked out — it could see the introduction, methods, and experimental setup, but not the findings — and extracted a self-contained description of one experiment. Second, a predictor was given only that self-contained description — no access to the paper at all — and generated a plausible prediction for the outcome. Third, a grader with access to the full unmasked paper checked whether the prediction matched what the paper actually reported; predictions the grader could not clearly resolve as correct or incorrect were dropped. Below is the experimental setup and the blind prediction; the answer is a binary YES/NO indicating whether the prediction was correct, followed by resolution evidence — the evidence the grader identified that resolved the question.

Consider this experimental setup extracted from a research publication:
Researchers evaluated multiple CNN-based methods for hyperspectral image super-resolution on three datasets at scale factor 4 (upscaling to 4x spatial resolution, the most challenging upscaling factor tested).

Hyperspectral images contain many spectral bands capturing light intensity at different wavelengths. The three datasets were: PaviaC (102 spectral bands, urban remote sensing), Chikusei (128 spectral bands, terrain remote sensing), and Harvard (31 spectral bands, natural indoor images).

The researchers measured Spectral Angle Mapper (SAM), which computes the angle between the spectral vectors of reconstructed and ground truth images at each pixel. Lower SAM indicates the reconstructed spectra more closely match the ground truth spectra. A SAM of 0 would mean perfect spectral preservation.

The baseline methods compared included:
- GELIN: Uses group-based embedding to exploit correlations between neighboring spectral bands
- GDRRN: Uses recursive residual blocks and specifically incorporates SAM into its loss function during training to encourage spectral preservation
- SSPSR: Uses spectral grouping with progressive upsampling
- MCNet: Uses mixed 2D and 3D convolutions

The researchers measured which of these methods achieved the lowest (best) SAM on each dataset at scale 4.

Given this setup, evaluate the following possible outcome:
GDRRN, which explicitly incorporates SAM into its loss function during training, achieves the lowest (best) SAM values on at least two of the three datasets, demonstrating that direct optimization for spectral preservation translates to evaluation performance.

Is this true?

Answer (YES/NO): NO